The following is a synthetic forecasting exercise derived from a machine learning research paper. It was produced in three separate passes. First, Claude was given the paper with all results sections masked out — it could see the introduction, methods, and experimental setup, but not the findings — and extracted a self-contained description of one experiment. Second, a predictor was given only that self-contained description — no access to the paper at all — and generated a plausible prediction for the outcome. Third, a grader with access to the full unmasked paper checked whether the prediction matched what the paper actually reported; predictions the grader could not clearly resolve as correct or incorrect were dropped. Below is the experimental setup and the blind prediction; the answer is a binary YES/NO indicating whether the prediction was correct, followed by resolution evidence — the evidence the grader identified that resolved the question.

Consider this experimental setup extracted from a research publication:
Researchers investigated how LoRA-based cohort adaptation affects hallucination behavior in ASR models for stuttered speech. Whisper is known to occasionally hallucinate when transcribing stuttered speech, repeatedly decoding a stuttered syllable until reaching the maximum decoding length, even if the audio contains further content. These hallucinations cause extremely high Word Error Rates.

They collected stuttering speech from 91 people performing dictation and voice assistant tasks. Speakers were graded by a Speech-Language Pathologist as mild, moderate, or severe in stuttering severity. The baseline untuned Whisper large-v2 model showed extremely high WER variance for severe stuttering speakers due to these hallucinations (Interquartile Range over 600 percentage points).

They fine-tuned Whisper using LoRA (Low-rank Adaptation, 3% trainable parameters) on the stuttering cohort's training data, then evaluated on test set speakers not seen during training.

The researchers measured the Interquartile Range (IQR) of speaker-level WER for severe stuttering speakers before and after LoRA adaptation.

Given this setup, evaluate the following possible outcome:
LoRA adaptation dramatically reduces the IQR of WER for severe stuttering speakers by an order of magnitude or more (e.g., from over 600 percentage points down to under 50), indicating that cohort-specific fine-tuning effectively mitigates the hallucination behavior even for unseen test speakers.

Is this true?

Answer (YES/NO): YES